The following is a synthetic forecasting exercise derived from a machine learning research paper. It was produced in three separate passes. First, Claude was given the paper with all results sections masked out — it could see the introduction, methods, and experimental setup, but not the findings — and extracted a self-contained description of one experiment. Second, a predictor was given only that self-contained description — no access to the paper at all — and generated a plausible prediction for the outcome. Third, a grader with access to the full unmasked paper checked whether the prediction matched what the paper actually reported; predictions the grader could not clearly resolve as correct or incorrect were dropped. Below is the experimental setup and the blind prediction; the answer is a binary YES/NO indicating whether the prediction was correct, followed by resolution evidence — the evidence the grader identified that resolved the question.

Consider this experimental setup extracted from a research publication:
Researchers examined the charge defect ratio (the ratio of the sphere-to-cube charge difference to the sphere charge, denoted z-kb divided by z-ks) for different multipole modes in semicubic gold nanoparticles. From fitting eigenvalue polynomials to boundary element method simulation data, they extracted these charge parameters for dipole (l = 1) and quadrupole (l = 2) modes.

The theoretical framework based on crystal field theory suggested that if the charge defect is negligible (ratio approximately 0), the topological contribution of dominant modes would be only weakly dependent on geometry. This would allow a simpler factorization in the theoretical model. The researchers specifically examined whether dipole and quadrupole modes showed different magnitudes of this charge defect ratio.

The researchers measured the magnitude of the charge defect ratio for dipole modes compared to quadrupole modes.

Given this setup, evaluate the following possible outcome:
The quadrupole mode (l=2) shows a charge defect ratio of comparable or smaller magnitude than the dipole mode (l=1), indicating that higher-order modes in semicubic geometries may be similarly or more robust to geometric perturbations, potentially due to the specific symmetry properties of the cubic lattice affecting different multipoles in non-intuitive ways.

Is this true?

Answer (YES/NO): NO